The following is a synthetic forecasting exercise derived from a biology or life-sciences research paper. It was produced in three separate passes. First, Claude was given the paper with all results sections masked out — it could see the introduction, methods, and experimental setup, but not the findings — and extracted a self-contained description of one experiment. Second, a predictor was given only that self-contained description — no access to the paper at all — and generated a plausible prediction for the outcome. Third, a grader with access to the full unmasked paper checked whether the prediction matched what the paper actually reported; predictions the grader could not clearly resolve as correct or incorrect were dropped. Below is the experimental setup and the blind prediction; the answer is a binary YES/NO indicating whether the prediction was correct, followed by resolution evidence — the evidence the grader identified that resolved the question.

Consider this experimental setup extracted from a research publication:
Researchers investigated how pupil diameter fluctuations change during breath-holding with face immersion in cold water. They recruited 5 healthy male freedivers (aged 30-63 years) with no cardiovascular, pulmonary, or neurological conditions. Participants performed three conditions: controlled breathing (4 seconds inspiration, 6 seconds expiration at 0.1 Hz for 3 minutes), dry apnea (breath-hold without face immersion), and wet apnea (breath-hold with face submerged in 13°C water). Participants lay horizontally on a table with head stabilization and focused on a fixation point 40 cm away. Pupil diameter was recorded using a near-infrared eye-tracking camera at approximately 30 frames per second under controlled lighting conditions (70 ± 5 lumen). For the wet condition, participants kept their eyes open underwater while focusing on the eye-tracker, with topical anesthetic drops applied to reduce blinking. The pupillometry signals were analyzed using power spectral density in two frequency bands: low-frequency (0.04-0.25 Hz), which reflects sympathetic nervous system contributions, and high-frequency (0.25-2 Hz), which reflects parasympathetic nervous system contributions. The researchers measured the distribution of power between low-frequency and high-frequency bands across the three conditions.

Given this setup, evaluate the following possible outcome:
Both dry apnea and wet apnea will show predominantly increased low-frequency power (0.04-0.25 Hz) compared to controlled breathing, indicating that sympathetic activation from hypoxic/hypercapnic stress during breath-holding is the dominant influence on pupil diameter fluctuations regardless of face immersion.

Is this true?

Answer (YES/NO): NO